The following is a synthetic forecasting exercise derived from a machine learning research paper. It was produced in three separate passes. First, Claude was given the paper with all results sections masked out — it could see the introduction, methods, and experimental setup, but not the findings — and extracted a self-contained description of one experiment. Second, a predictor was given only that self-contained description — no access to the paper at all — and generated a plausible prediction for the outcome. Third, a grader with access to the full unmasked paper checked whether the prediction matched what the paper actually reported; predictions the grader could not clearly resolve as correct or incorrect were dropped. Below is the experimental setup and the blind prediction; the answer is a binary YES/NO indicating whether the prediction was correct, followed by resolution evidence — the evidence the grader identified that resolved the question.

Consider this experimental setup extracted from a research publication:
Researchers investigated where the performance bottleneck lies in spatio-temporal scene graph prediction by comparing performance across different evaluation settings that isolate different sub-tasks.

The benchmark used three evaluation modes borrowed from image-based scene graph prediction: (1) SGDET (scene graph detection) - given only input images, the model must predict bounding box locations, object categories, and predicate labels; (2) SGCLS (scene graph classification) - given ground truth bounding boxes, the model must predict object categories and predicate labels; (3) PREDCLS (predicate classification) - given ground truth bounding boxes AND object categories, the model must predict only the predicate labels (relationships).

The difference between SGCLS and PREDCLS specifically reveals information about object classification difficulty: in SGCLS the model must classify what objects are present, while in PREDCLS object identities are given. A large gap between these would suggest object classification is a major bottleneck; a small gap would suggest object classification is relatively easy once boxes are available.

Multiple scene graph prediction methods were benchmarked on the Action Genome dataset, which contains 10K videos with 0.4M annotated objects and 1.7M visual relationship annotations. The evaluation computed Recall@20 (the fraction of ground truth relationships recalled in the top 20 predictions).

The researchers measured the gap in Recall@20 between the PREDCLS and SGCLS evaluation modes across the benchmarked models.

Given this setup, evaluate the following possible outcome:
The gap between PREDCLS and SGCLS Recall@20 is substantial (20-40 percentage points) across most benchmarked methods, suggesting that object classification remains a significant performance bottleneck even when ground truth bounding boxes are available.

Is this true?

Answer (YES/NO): NO